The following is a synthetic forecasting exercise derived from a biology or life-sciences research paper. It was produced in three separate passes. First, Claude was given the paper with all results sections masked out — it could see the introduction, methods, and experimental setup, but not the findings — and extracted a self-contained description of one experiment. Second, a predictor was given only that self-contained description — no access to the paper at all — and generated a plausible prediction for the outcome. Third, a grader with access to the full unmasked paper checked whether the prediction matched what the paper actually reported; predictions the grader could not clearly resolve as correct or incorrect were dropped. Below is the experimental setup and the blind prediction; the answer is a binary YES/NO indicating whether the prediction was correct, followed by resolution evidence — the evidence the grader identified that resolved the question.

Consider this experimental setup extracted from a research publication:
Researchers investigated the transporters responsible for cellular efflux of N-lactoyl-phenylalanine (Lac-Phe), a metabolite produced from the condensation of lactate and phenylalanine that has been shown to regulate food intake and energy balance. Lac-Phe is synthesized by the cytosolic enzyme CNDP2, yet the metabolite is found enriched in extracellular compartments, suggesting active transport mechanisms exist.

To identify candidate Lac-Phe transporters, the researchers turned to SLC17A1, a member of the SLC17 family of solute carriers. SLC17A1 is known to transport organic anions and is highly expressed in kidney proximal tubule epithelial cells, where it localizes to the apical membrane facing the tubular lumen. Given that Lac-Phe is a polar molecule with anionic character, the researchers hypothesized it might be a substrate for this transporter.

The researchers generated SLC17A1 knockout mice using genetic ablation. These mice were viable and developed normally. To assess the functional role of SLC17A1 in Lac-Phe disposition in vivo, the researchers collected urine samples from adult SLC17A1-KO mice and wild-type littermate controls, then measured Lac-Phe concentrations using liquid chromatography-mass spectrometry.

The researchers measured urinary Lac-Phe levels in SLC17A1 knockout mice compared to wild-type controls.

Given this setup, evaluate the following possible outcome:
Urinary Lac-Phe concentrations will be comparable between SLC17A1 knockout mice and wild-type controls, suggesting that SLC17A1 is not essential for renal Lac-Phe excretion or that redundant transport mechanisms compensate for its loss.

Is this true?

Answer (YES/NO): NO